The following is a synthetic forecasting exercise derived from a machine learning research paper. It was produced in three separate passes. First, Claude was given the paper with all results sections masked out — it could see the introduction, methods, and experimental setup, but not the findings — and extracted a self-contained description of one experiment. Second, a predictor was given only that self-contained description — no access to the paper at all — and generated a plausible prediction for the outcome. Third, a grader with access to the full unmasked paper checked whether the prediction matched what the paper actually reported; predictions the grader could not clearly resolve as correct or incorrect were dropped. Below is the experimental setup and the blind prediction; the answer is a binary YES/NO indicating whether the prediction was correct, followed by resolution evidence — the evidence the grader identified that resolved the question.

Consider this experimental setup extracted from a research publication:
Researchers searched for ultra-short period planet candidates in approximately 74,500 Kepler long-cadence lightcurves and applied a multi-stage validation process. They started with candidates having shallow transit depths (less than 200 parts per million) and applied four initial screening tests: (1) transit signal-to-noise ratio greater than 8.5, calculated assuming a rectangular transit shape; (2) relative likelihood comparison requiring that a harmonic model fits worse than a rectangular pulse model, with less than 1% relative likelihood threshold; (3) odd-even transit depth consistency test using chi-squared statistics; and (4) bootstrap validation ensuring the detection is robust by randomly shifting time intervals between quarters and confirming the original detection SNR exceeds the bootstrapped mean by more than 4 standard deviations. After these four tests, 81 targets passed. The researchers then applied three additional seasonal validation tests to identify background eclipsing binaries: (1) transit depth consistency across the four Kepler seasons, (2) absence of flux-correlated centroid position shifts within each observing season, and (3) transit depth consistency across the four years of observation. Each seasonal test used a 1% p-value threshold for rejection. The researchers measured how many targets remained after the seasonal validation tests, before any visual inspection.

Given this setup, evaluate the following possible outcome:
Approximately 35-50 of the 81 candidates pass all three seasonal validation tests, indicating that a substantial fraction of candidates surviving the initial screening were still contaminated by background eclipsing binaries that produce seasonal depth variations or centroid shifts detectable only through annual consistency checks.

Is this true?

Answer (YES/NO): NO